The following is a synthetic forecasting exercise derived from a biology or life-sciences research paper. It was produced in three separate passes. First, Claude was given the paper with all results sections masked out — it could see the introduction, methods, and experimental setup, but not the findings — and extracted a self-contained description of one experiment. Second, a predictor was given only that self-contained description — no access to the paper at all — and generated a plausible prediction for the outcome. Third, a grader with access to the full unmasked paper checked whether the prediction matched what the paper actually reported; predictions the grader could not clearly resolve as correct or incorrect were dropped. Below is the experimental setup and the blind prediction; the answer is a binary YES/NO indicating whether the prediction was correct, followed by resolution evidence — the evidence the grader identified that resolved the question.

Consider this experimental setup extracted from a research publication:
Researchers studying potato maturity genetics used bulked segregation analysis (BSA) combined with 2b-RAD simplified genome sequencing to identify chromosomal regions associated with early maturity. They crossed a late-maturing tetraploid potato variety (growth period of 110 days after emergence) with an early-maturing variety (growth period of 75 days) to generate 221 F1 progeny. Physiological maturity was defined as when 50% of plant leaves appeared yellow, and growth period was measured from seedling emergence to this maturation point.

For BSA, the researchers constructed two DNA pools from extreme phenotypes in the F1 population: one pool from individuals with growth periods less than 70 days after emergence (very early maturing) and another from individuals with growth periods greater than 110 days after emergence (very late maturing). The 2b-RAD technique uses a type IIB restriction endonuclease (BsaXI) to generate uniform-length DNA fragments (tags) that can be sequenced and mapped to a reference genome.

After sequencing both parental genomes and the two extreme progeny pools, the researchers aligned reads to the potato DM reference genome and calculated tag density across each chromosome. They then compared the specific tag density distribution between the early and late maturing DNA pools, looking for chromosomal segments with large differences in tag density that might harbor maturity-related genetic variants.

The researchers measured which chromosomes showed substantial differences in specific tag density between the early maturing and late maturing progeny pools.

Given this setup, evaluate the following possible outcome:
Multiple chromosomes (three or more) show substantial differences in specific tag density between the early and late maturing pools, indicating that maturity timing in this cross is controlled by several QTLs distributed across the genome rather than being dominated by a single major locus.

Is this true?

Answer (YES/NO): NO